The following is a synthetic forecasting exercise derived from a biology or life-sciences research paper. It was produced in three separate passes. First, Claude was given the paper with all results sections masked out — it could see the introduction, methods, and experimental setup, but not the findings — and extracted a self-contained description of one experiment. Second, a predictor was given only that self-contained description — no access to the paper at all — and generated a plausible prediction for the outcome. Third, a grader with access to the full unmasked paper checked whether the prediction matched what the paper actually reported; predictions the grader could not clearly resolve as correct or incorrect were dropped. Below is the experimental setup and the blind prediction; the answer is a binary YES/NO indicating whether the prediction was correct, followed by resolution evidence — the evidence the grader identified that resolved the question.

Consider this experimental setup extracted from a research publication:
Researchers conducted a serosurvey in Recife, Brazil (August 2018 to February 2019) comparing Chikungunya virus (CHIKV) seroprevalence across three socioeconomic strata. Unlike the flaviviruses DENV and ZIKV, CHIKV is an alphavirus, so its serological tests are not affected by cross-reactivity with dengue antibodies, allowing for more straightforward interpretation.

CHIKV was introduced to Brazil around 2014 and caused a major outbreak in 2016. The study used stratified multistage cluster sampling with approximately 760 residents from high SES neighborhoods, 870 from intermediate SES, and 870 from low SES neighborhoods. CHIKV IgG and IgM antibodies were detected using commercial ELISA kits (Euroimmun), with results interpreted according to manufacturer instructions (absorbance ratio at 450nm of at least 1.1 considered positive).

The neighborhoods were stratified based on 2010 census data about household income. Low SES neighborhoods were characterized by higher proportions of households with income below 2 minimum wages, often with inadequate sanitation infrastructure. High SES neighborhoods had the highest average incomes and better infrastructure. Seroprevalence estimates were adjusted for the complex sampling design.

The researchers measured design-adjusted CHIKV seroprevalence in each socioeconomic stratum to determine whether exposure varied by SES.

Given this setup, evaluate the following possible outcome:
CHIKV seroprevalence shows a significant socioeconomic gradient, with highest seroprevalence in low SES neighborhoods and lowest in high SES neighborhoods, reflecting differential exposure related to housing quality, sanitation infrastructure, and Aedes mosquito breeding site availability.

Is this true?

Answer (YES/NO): YES